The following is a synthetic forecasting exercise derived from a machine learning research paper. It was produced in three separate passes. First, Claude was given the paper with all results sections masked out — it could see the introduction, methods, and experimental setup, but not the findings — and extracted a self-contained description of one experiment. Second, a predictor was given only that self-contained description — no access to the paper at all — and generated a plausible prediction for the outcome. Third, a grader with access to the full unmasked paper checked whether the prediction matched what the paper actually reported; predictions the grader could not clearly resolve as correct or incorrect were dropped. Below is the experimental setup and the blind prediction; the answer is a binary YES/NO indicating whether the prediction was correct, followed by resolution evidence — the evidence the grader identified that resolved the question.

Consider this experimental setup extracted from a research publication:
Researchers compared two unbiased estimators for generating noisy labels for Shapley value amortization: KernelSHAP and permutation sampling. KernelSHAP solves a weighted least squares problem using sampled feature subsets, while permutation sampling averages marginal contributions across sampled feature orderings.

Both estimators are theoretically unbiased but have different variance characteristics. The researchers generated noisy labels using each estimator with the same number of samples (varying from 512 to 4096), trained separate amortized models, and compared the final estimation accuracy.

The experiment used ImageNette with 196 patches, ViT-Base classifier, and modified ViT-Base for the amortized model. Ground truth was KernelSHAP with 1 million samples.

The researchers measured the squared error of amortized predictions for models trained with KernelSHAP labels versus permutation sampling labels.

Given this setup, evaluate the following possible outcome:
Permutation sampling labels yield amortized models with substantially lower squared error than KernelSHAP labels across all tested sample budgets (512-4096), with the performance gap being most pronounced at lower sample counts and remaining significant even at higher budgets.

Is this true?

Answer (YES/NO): NO